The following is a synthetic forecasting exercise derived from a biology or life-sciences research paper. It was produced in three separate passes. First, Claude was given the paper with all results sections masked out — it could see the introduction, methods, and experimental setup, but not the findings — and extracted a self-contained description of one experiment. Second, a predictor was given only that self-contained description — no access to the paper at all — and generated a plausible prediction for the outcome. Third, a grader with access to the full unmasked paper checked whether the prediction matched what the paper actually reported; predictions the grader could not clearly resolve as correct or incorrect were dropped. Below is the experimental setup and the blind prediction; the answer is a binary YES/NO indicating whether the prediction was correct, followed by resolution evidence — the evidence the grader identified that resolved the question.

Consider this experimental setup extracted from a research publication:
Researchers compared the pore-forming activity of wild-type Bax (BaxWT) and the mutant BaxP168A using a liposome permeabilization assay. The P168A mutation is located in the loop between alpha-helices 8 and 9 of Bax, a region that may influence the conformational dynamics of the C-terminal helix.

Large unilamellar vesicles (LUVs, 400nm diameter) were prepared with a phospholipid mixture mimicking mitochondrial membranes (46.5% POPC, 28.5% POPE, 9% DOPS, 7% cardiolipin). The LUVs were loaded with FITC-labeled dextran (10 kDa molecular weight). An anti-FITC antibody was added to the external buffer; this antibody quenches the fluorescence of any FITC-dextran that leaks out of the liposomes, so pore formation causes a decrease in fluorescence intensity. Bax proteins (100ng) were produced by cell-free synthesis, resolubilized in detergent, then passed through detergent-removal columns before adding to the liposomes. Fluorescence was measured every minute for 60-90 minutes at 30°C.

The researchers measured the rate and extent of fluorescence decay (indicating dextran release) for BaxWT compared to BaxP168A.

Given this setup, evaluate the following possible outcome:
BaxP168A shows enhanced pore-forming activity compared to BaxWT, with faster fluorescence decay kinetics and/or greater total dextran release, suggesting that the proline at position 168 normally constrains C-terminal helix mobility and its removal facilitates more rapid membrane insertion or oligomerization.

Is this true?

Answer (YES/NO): YES